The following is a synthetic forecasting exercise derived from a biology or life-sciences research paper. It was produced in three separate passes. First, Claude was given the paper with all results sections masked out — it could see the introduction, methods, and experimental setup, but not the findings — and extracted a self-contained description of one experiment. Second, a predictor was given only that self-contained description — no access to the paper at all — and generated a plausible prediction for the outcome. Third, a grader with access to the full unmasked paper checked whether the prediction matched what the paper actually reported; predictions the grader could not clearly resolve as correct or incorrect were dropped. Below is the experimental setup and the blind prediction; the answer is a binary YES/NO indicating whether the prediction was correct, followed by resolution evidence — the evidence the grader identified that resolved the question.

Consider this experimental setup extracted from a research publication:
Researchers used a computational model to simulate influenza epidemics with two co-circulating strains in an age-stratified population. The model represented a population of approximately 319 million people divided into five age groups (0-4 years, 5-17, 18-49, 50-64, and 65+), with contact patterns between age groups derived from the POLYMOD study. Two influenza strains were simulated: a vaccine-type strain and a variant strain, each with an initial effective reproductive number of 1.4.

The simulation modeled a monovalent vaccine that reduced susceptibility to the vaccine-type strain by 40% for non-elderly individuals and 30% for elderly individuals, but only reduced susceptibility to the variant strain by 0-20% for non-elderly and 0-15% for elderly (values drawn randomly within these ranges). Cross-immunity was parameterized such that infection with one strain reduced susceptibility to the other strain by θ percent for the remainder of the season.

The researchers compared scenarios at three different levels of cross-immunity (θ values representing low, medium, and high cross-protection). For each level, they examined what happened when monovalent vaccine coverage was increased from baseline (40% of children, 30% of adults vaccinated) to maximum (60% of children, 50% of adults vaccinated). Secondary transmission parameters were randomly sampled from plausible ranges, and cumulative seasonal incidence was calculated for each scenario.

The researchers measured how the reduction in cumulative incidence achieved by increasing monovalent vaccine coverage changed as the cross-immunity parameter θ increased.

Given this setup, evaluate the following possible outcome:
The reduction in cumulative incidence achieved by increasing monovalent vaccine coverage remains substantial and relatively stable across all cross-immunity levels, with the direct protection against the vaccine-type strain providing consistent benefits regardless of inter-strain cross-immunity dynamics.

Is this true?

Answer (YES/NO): NO